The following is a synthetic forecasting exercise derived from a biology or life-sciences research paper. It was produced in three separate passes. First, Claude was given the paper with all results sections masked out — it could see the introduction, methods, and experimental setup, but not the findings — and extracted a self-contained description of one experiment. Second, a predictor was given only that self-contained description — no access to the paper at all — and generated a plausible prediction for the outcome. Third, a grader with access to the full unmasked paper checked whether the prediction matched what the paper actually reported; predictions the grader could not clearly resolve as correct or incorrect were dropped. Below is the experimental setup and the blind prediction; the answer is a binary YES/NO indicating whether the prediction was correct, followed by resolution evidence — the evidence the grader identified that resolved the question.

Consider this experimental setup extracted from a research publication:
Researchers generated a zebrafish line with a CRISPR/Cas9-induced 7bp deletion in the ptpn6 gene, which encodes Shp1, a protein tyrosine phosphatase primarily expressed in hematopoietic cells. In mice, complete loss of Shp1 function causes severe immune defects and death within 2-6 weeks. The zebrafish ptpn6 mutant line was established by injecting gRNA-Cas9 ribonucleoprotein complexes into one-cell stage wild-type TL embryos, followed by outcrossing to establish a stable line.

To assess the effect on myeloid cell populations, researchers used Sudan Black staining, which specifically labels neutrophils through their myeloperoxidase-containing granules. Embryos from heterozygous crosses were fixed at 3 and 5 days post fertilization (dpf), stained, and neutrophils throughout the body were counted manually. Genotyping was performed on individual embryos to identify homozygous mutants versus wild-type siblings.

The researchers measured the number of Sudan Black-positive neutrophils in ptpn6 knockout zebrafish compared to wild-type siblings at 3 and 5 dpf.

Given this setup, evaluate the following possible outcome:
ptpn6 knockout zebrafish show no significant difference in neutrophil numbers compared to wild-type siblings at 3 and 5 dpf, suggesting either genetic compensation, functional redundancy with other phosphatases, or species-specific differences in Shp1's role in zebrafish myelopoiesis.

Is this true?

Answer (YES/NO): NO